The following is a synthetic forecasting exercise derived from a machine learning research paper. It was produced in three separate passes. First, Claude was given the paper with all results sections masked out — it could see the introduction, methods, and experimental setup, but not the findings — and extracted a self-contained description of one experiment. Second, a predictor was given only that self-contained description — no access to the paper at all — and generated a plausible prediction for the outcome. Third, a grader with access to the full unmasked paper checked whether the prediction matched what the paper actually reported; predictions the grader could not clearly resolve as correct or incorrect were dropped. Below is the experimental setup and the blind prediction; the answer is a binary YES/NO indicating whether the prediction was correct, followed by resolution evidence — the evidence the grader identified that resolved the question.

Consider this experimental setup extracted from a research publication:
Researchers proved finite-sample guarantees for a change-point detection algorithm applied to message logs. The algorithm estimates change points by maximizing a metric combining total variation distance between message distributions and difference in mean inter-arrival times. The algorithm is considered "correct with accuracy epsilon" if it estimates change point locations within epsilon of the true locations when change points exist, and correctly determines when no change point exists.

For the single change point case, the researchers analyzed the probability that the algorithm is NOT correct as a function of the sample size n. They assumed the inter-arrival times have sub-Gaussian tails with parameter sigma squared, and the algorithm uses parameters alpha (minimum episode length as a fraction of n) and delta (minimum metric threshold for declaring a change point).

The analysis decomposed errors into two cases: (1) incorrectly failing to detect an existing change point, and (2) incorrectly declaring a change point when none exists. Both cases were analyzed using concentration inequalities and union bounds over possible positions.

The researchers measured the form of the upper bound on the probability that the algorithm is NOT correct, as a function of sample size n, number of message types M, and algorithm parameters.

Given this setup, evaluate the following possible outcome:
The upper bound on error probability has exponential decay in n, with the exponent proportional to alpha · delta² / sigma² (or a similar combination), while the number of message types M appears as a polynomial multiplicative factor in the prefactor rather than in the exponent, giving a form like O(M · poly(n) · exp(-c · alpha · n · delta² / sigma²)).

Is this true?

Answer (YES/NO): NO